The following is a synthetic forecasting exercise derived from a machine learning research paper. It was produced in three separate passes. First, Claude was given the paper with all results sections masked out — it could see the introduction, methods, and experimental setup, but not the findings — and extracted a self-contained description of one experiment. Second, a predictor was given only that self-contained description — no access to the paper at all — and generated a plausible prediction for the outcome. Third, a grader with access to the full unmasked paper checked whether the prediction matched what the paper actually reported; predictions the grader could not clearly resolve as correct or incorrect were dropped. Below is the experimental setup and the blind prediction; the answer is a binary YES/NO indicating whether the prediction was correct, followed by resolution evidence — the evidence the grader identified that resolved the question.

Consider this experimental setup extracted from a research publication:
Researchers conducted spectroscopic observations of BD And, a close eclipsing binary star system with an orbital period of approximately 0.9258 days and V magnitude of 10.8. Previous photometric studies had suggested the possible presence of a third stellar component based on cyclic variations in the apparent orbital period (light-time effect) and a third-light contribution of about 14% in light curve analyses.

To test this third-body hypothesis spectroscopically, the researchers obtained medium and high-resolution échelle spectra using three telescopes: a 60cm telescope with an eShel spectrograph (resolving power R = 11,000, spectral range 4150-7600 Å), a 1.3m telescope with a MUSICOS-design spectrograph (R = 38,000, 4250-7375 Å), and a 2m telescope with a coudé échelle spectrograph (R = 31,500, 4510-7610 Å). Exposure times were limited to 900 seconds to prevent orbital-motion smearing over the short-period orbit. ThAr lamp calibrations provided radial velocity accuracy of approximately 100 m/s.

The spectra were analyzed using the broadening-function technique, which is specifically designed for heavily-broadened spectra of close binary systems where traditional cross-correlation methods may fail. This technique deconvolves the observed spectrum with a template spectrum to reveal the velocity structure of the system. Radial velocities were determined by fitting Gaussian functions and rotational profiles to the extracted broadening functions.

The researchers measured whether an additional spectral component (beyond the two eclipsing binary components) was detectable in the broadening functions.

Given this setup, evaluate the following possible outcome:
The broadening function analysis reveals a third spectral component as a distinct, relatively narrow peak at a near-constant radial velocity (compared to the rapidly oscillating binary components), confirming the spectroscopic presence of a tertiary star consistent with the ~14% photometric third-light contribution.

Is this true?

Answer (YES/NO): YES